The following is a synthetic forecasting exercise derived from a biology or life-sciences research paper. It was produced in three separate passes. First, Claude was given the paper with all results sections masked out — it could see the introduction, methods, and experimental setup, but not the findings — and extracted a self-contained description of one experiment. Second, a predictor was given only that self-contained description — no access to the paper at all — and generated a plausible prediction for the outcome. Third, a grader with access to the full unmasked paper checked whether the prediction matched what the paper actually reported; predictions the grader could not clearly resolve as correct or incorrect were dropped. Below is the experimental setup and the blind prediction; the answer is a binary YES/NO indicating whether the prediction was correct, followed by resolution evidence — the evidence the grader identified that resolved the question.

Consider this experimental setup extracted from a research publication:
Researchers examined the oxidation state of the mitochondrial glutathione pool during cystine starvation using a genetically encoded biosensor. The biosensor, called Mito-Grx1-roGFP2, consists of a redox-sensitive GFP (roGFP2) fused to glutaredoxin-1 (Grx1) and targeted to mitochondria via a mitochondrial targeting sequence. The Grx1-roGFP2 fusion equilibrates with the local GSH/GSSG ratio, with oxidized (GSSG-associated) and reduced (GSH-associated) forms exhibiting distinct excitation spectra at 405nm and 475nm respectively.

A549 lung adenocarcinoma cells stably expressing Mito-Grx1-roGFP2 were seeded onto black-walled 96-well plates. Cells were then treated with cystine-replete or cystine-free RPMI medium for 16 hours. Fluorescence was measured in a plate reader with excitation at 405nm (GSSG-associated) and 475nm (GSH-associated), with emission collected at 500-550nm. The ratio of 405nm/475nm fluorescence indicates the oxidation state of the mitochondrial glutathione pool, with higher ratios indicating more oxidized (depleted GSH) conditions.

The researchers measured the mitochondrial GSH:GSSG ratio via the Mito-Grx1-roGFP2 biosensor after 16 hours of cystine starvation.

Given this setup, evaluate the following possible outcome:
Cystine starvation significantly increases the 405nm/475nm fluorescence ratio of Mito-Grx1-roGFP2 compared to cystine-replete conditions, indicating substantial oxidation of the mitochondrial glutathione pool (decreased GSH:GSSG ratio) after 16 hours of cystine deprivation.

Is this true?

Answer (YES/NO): NO